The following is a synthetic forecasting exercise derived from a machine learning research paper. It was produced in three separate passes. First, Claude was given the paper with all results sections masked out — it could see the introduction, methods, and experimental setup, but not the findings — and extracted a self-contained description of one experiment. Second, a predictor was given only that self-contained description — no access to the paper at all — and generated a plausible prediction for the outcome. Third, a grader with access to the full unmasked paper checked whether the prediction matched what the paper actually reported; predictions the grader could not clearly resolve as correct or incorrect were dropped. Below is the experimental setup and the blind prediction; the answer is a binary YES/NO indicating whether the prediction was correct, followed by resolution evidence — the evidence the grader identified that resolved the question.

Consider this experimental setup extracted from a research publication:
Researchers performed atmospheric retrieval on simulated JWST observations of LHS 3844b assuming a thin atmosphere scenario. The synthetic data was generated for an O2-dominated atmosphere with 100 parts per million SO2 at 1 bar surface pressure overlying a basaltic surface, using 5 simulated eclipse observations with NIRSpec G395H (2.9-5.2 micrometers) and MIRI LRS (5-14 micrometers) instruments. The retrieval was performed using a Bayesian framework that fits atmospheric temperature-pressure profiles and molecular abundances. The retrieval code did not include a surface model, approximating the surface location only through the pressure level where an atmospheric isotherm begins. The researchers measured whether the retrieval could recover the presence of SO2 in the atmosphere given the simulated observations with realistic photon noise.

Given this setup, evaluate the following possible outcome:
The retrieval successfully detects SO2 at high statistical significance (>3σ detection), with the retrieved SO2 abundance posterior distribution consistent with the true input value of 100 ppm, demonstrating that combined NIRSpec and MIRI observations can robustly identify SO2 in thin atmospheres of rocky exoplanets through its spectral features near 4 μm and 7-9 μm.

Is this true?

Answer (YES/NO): NO